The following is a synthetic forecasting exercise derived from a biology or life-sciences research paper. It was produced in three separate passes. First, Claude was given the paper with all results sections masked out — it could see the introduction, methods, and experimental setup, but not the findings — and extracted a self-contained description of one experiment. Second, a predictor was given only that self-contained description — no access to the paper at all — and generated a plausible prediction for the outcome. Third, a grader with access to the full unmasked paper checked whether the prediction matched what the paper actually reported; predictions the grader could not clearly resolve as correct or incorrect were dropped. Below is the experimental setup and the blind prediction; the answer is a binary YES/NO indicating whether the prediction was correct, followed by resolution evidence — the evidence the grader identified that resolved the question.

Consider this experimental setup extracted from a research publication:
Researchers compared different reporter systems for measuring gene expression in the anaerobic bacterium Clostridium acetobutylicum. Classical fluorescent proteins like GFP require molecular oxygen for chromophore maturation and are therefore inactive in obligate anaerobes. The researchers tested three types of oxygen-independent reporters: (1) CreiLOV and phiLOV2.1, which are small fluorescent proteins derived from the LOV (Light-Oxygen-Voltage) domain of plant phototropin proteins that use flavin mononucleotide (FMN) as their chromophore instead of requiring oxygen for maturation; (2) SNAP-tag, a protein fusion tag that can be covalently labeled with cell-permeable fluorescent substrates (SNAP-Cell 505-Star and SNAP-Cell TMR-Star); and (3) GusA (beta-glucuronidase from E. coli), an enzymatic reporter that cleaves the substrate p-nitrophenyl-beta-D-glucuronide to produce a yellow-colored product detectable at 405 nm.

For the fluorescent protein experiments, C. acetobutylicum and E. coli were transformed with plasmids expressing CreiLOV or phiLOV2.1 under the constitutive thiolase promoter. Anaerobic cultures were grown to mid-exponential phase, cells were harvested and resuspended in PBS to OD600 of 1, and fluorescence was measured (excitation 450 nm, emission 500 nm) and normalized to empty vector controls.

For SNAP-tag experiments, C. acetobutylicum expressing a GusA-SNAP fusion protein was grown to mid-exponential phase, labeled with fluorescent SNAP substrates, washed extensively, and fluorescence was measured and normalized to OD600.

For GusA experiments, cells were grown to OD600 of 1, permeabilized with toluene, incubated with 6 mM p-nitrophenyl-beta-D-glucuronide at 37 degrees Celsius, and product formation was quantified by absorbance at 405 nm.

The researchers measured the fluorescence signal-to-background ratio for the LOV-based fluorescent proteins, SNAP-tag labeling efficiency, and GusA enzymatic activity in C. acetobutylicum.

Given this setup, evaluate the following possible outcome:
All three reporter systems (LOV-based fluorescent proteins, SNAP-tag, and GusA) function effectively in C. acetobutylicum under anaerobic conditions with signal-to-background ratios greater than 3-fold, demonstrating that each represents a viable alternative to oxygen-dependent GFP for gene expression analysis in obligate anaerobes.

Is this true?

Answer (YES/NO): NO